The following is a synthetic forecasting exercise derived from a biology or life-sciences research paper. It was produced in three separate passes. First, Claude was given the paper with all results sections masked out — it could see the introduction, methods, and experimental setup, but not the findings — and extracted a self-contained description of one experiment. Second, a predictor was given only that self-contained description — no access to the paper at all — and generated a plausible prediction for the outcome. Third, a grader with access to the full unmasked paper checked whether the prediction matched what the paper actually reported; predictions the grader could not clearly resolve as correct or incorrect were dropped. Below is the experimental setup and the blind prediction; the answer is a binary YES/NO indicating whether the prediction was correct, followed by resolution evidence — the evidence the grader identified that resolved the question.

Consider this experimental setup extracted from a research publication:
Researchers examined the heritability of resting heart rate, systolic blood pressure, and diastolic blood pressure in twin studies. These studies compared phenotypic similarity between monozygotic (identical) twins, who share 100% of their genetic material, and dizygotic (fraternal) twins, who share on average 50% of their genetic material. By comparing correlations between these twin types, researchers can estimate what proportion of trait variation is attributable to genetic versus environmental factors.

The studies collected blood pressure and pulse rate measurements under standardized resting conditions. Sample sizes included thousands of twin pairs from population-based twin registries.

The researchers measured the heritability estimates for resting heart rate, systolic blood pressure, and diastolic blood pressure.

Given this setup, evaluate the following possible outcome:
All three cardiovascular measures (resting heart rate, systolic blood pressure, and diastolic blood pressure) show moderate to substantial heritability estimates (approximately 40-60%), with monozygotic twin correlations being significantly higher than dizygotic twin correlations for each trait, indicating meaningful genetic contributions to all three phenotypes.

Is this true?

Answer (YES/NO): NO